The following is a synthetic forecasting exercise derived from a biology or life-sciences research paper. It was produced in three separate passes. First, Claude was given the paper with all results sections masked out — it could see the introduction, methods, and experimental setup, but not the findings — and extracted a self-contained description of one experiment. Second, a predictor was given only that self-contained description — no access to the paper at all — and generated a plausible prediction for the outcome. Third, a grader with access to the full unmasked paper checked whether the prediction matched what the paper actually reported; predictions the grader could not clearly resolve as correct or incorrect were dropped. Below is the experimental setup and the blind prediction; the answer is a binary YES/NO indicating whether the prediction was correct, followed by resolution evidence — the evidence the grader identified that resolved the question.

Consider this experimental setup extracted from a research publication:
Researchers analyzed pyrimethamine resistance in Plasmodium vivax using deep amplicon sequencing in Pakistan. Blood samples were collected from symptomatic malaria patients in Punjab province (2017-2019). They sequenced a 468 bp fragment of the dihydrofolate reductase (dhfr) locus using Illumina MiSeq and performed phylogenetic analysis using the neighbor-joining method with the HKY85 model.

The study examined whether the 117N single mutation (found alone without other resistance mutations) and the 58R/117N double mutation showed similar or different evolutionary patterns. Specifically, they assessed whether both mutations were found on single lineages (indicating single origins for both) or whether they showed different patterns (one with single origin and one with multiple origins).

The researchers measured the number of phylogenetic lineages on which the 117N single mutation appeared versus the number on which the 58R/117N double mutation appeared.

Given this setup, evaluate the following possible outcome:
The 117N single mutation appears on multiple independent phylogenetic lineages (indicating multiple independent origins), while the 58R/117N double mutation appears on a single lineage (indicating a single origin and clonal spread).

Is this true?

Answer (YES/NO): YES